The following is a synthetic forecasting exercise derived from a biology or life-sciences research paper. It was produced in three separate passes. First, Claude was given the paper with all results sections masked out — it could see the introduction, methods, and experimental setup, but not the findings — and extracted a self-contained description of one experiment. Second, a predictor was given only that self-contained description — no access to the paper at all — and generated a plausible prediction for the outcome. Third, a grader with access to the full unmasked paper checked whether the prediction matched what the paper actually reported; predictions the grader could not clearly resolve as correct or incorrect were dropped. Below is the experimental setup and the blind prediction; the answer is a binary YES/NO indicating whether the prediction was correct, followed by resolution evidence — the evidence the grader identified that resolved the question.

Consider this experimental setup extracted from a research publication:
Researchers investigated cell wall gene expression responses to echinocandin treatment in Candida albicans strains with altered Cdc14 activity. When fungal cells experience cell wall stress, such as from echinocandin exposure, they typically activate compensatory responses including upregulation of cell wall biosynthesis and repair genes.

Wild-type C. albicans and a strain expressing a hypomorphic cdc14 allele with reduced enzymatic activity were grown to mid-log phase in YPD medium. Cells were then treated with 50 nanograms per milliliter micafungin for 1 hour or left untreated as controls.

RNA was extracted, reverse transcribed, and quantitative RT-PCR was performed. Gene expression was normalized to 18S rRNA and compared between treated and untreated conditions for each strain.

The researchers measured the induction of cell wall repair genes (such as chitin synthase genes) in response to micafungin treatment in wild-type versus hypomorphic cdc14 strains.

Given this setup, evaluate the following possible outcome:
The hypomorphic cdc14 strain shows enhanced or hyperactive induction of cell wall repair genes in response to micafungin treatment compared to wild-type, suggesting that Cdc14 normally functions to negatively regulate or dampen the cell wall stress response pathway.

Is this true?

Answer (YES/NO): NO